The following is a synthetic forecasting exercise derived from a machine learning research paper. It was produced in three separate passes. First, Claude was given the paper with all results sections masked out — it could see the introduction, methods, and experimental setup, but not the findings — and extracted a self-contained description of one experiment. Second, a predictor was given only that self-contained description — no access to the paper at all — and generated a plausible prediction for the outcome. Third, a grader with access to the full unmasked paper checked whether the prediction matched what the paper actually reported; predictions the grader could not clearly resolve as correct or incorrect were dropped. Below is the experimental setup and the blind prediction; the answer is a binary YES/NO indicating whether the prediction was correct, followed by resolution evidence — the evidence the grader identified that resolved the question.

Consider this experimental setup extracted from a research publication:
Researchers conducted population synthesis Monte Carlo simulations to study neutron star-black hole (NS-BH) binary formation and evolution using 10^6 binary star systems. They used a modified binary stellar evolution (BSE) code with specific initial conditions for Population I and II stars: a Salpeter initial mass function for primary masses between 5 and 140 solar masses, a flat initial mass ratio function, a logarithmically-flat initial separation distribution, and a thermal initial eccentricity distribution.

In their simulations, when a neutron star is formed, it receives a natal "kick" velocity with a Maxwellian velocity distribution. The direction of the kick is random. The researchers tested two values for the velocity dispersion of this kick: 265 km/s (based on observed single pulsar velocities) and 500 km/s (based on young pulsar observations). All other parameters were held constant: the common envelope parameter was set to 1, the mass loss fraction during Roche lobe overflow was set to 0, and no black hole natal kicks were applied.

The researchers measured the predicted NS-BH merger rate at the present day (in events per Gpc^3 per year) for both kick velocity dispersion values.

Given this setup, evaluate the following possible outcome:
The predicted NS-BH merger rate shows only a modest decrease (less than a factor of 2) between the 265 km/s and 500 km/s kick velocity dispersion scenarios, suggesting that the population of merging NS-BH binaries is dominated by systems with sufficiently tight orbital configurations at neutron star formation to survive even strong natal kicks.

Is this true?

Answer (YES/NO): NO